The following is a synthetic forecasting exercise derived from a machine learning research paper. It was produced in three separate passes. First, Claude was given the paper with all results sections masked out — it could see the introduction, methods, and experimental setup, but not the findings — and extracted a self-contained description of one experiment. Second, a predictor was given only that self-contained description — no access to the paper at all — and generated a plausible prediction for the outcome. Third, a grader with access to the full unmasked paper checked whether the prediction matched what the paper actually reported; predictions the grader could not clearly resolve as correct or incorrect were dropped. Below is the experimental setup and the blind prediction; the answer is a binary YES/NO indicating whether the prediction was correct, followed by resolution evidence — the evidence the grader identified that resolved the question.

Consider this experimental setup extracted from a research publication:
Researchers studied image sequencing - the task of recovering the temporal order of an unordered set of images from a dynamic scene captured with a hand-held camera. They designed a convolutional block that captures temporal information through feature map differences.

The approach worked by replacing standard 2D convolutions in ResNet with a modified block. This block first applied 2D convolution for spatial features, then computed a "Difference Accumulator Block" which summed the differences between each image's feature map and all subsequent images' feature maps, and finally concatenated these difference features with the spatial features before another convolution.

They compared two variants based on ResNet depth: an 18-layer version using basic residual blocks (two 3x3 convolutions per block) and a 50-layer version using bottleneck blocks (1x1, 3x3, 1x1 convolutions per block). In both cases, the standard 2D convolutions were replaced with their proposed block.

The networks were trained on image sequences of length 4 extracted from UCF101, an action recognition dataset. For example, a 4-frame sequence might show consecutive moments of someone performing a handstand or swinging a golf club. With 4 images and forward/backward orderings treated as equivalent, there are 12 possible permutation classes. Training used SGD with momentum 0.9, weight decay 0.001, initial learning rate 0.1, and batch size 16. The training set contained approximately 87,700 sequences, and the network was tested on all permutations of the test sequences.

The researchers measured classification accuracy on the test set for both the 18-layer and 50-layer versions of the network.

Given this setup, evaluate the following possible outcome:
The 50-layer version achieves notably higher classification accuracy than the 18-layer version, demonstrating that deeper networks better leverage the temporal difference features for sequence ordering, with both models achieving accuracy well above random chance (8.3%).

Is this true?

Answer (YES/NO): YES